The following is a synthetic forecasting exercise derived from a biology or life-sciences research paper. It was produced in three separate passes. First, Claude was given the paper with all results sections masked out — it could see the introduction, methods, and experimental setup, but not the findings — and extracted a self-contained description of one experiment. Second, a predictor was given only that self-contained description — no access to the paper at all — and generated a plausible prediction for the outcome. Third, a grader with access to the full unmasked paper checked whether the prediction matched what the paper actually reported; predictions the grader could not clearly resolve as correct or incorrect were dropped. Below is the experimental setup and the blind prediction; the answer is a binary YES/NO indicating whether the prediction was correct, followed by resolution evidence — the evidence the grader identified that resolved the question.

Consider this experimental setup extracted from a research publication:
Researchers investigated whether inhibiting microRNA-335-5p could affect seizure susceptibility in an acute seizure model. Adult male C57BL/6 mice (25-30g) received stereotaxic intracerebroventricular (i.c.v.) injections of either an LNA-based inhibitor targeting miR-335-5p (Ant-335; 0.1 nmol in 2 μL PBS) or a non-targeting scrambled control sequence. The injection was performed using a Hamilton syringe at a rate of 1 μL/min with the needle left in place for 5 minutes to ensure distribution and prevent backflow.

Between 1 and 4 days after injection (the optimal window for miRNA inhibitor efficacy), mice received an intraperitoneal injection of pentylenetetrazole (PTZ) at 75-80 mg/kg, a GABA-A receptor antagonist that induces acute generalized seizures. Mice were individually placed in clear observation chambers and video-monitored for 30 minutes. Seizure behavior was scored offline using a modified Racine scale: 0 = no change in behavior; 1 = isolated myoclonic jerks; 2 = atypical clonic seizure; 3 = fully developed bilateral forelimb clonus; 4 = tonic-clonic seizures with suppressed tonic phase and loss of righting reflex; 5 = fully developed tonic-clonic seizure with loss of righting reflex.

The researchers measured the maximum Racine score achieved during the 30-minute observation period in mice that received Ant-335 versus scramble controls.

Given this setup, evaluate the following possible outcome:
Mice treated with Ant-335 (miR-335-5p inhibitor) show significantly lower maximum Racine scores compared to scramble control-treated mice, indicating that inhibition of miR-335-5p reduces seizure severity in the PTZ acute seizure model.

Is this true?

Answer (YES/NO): NO